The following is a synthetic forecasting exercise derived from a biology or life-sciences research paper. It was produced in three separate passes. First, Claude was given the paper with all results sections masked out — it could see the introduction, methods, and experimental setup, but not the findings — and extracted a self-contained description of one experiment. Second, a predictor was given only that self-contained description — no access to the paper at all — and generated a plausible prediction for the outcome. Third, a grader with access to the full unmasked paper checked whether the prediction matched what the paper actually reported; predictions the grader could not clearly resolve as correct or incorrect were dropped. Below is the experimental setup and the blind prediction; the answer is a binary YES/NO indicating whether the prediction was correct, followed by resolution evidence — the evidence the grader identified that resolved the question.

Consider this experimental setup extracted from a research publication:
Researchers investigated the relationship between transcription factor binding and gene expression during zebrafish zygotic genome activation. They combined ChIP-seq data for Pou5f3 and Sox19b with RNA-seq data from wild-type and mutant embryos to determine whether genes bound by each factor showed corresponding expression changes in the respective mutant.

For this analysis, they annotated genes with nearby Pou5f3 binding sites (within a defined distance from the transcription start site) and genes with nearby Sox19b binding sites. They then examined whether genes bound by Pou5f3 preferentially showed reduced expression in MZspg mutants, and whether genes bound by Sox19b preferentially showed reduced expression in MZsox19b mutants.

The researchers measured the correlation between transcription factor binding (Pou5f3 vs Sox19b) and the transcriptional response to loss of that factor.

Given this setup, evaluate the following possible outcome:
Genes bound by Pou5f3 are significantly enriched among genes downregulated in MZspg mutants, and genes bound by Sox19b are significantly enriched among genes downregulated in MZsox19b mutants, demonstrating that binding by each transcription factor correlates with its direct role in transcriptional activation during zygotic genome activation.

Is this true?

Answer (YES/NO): NO